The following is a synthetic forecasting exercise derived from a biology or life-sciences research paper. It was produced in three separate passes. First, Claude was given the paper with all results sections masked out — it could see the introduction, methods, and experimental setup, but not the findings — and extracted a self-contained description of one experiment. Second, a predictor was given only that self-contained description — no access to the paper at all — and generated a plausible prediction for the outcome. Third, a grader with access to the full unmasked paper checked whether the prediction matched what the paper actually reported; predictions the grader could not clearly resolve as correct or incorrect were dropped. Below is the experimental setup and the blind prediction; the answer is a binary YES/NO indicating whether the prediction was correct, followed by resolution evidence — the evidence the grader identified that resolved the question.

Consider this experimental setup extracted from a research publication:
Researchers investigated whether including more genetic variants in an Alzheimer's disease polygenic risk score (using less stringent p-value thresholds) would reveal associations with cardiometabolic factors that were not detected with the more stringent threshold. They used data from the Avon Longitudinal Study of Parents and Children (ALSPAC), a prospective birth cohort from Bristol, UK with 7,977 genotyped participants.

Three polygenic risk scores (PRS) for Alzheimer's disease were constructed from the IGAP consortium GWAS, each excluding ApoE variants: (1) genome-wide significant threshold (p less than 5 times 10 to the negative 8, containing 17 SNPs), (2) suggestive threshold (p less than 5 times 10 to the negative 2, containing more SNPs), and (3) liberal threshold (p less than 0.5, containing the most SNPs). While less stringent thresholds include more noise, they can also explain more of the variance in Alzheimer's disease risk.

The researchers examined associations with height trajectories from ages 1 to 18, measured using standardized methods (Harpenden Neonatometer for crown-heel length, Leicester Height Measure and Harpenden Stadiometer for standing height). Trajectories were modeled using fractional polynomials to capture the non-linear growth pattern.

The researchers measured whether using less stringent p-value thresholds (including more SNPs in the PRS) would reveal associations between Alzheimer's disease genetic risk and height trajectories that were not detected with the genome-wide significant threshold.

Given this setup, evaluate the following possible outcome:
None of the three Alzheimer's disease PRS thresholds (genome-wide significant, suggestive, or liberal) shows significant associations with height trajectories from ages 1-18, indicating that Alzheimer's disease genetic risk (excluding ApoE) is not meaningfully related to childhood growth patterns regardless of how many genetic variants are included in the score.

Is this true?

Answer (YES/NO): NO